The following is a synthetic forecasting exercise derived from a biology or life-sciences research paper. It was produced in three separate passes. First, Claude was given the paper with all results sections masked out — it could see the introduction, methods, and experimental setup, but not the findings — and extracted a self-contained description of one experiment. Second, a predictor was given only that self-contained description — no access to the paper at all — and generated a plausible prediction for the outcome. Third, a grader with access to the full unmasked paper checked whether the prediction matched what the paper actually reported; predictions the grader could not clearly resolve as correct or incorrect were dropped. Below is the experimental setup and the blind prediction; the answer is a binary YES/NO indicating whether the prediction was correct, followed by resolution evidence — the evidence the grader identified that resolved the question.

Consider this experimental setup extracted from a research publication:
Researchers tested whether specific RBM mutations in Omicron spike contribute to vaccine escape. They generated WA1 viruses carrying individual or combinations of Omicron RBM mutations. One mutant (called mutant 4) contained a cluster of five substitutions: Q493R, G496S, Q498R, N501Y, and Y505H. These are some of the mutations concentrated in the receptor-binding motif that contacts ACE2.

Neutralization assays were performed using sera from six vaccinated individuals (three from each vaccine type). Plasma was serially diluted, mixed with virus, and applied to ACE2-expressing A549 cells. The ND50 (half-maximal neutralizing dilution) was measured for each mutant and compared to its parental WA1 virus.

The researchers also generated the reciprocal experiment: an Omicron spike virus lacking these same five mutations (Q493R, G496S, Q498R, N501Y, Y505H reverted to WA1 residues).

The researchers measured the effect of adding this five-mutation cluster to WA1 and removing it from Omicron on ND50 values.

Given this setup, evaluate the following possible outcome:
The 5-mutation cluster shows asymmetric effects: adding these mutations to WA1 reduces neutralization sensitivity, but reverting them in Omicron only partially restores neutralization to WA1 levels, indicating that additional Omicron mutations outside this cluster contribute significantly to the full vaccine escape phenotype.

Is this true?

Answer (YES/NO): YES